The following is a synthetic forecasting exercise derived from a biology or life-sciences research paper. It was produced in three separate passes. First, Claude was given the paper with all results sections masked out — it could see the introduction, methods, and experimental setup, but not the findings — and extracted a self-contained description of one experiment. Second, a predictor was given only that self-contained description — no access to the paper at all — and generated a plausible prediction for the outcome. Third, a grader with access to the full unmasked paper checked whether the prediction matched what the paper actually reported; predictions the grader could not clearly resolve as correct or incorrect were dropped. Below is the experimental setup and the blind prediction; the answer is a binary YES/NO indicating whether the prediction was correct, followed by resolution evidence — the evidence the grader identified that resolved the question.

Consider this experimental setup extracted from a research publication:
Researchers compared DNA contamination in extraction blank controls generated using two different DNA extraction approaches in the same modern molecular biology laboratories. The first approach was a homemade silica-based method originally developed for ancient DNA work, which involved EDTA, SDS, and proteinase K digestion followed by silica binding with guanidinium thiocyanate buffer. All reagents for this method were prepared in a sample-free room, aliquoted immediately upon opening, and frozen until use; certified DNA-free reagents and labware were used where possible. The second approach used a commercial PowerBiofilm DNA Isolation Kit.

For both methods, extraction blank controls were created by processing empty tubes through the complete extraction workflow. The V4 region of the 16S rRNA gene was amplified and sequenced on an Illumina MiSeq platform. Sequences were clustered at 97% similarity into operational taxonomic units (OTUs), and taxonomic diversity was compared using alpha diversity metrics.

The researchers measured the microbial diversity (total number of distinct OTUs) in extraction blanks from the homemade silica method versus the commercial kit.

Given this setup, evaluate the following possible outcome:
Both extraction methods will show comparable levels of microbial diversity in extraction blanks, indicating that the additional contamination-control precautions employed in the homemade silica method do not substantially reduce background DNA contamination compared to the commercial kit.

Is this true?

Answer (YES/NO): NO